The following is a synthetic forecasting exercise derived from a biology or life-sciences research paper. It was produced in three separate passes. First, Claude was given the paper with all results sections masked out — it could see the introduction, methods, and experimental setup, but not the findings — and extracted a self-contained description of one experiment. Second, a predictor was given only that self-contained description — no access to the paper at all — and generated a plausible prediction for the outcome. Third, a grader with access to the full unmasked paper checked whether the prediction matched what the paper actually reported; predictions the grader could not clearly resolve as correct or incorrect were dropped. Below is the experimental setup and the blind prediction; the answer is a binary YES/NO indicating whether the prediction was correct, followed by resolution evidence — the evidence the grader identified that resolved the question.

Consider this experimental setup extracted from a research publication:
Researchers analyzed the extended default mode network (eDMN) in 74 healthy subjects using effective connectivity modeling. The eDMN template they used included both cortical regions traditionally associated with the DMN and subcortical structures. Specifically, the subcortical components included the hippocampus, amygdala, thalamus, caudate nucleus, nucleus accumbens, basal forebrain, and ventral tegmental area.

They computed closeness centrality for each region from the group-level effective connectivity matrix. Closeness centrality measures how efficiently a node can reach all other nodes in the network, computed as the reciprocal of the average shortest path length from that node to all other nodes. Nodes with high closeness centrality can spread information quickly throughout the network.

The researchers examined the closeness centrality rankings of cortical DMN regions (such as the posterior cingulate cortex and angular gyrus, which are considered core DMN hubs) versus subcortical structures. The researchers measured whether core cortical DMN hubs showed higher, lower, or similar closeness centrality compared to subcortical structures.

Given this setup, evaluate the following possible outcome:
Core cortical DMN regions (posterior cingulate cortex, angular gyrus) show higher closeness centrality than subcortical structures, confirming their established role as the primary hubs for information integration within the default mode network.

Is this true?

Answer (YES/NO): YES